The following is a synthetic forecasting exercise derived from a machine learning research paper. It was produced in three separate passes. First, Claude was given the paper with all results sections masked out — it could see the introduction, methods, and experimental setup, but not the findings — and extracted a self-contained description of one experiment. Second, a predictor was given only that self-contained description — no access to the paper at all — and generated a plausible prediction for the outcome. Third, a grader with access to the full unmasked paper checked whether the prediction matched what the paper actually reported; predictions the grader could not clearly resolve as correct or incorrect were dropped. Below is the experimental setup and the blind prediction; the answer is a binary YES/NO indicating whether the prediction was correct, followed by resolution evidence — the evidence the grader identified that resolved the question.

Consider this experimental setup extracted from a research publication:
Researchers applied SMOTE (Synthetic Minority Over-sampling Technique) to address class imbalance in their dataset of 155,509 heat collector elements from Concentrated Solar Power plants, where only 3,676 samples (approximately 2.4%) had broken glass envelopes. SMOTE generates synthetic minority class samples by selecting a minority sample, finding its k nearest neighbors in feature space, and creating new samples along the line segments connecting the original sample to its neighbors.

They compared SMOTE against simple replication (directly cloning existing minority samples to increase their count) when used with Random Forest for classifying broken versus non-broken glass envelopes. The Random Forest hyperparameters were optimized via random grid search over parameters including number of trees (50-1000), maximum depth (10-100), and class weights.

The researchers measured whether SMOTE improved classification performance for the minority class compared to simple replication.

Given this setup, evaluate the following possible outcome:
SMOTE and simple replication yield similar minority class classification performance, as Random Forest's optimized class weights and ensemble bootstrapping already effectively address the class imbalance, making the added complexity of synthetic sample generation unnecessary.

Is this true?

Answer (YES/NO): NO